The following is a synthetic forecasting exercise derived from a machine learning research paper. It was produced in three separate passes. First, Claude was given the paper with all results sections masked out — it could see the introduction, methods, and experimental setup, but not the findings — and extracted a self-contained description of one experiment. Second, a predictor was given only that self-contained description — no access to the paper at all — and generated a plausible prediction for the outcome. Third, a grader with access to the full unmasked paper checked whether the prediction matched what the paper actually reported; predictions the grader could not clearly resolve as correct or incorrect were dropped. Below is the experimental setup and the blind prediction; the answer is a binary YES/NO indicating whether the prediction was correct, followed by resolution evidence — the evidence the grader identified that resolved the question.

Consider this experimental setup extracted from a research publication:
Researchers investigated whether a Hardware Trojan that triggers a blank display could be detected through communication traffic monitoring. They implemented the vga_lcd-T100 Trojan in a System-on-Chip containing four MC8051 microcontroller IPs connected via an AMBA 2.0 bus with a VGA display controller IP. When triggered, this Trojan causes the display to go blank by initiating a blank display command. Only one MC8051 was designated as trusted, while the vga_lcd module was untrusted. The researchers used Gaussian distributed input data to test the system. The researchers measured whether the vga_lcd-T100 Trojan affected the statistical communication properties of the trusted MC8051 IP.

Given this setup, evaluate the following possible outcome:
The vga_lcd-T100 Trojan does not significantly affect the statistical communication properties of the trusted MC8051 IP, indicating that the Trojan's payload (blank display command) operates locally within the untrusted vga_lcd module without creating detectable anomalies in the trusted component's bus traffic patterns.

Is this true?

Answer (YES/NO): NO